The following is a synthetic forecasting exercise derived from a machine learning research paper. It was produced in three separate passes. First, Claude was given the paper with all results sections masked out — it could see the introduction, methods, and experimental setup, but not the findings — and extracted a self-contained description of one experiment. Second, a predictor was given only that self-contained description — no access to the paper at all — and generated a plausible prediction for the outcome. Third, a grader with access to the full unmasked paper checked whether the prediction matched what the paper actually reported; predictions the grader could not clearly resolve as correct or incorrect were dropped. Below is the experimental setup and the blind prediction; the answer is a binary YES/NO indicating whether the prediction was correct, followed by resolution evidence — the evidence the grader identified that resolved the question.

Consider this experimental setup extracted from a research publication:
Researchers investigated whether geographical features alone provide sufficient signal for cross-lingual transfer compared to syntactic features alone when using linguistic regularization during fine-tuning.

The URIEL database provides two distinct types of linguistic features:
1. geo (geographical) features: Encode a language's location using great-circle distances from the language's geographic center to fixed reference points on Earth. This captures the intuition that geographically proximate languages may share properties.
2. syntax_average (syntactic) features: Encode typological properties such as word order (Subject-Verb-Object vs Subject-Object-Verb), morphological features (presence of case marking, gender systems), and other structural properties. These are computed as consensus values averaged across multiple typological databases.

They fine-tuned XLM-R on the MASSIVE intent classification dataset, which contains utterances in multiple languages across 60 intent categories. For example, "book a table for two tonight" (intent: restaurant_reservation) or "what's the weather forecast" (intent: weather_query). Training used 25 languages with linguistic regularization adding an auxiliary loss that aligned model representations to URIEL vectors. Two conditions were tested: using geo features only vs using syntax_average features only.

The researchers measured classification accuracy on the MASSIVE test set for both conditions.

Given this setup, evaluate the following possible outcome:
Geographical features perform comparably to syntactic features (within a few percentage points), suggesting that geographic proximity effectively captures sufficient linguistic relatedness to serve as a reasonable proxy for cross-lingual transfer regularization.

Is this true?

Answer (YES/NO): YES